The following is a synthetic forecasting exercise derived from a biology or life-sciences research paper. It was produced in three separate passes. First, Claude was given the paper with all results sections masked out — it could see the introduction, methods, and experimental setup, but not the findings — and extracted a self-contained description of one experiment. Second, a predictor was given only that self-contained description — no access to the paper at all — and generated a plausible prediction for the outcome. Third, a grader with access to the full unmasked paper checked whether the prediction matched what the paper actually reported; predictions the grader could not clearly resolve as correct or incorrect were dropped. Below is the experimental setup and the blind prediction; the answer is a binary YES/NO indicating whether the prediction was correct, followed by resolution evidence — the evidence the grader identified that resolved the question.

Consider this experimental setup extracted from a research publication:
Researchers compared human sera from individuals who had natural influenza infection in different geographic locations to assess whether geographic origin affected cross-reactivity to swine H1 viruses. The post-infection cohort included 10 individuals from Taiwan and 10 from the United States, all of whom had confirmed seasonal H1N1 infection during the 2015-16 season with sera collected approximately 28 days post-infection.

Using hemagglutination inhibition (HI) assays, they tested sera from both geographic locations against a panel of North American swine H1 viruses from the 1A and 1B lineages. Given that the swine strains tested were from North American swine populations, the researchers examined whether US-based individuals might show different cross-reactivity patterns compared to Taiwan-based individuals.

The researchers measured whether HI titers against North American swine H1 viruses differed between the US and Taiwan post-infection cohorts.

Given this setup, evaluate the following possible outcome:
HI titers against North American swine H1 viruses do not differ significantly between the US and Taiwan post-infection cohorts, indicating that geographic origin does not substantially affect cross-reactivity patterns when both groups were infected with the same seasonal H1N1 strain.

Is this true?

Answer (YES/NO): YES